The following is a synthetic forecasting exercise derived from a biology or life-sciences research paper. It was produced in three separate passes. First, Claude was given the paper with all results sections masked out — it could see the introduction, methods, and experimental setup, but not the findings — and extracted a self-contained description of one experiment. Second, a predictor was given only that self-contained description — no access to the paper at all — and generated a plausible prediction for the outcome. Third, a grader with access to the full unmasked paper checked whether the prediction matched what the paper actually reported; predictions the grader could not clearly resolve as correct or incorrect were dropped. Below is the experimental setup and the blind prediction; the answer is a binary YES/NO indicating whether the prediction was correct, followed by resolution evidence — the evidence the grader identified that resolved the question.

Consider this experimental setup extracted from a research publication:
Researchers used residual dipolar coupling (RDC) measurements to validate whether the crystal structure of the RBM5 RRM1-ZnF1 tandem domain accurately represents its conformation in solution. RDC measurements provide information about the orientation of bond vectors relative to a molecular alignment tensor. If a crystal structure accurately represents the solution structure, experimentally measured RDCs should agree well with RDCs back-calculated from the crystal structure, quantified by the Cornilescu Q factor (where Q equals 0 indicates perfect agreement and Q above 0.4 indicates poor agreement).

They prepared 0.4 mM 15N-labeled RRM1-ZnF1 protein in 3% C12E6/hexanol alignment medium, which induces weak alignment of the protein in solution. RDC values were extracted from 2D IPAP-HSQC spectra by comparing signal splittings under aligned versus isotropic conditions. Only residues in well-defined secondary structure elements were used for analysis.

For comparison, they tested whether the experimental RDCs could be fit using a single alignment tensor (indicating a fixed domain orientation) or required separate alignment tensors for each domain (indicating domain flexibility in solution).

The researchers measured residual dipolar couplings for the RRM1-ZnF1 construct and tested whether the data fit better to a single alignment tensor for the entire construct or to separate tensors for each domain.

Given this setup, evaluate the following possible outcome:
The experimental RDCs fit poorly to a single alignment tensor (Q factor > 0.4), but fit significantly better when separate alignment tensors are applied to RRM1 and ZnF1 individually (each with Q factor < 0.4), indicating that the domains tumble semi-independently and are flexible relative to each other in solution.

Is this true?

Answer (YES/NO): NO